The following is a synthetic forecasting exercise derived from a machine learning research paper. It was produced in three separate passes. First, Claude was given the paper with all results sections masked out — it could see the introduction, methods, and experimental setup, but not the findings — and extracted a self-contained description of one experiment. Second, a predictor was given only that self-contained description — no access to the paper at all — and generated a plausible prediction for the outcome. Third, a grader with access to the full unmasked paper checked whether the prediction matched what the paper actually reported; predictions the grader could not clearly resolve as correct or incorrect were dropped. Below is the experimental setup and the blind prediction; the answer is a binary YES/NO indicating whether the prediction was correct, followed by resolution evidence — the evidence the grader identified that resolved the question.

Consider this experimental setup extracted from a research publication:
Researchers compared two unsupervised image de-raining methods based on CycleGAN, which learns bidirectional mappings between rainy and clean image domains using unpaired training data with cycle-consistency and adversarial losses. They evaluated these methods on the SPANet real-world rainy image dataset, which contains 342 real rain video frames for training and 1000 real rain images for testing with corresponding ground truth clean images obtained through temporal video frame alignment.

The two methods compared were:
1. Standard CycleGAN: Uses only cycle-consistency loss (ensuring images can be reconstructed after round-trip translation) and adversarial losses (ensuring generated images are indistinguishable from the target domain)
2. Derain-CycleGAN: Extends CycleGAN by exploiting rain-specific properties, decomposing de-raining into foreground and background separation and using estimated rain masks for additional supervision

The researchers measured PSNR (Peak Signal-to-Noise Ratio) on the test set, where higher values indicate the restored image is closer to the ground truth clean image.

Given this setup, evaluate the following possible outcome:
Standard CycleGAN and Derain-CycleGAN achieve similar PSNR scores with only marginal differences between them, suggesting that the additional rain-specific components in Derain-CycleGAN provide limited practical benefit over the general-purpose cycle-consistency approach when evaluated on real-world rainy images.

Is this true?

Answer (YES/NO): NO